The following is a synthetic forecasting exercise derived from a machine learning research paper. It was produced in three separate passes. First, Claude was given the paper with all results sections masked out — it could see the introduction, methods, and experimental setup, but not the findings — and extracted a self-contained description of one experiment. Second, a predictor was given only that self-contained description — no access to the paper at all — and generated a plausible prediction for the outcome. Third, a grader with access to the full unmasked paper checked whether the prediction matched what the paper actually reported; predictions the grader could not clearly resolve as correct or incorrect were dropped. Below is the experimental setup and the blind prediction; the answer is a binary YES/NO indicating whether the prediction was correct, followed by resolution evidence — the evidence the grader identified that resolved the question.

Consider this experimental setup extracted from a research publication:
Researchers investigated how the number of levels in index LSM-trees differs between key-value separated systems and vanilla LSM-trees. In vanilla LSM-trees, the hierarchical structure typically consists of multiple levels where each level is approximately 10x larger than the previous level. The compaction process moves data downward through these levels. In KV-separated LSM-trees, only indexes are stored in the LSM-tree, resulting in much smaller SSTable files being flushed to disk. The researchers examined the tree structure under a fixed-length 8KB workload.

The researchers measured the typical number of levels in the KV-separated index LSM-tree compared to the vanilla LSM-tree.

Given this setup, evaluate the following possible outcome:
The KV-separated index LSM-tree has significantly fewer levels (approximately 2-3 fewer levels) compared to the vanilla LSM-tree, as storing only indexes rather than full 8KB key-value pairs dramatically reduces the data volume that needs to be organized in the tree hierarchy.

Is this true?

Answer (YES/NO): YES